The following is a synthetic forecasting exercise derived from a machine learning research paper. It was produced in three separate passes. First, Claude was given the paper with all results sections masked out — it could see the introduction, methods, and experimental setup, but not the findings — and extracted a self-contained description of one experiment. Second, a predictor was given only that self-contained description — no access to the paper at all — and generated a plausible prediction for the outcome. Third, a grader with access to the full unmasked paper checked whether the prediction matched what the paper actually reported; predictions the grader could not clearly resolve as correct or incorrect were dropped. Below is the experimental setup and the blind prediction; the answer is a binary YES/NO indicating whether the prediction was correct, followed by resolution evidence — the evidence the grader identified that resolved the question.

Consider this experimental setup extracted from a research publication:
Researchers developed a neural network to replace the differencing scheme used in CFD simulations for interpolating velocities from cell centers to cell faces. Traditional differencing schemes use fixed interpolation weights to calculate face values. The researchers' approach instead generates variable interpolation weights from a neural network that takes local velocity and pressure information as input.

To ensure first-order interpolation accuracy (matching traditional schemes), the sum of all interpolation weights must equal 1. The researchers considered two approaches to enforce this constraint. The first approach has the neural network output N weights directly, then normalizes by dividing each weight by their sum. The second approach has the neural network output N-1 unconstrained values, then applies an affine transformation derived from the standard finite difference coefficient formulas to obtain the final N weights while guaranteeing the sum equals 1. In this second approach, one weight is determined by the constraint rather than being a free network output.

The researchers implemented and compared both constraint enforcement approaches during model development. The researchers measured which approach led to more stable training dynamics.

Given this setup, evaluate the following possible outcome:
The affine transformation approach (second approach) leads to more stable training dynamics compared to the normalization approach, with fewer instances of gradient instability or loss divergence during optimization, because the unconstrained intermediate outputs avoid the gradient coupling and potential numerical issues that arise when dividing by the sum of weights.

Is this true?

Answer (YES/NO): YES